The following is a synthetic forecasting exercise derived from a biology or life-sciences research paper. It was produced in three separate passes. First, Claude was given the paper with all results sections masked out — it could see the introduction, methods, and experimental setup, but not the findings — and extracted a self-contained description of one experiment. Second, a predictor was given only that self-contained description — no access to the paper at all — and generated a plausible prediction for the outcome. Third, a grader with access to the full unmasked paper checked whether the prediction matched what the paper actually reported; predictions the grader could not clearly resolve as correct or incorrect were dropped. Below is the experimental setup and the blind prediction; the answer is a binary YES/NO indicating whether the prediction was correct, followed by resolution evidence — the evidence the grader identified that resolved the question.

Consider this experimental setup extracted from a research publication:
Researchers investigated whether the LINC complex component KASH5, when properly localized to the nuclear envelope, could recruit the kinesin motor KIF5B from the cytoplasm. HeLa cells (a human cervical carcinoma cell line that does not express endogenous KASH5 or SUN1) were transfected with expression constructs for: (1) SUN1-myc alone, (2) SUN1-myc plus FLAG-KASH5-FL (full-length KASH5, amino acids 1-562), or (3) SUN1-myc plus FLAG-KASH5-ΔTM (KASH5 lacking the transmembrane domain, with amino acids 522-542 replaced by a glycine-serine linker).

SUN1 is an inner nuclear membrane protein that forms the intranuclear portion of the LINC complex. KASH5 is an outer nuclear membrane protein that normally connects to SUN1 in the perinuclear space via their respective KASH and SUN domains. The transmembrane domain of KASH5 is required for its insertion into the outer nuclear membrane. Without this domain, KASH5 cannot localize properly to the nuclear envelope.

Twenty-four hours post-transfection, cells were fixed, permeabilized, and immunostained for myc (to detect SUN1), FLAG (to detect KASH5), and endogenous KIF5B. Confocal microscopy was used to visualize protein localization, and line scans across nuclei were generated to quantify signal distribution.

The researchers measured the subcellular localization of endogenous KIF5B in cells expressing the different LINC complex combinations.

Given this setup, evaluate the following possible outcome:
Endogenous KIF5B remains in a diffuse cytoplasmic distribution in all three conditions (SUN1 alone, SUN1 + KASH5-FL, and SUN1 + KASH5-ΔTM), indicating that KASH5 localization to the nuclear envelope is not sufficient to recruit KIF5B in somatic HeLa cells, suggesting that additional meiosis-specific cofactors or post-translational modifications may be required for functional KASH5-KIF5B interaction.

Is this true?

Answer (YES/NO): NO